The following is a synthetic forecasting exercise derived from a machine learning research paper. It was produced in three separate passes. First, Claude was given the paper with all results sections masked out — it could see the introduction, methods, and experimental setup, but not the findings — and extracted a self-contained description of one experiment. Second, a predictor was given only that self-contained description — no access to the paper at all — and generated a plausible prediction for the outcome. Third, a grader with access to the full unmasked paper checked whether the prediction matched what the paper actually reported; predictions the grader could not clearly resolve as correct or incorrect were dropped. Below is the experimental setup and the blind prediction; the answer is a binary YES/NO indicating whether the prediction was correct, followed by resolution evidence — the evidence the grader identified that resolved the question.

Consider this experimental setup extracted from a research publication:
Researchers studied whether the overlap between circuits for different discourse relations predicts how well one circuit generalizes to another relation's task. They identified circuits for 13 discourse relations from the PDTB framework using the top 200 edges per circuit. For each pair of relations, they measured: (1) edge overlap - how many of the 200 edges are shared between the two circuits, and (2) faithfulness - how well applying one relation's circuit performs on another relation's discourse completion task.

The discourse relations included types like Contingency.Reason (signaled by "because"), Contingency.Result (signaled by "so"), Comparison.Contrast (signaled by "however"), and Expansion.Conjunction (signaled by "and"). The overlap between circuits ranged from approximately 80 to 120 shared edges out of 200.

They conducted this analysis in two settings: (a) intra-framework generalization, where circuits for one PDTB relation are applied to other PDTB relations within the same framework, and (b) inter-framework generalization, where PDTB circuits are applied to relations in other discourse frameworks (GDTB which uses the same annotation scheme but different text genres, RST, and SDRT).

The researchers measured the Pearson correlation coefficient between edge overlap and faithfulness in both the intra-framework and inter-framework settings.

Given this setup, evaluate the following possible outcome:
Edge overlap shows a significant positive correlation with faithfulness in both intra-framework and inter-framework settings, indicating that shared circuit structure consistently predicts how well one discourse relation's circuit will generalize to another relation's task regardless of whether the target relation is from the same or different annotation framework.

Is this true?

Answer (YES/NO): NO